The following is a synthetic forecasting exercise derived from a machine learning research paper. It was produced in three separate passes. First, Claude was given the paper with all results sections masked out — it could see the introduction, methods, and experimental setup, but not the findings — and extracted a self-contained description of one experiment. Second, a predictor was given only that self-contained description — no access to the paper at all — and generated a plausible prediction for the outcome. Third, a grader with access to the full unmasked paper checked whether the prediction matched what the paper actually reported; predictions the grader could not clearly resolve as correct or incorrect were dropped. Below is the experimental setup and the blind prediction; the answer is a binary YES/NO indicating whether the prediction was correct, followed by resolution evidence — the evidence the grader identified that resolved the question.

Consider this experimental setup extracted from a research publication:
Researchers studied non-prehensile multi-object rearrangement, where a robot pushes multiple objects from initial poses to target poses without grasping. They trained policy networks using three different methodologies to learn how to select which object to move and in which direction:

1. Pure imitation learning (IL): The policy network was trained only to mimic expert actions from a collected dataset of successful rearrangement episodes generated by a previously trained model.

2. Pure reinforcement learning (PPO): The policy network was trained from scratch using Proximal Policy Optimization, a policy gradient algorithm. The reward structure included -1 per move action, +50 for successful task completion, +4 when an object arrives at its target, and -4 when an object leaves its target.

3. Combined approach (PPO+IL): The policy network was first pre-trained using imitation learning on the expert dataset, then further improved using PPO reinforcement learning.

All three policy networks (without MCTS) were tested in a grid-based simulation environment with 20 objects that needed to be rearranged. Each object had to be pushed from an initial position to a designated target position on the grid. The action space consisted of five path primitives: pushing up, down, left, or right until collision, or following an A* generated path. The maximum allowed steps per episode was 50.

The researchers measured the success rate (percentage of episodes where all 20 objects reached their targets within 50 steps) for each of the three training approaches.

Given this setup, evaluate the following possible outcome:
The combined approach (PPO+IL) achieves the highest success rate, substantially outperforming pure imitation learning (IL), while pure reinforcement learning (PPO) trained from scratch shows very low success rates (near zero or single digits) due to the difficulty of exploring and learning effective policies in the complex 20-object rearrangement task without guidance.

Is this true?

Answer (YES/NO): NO